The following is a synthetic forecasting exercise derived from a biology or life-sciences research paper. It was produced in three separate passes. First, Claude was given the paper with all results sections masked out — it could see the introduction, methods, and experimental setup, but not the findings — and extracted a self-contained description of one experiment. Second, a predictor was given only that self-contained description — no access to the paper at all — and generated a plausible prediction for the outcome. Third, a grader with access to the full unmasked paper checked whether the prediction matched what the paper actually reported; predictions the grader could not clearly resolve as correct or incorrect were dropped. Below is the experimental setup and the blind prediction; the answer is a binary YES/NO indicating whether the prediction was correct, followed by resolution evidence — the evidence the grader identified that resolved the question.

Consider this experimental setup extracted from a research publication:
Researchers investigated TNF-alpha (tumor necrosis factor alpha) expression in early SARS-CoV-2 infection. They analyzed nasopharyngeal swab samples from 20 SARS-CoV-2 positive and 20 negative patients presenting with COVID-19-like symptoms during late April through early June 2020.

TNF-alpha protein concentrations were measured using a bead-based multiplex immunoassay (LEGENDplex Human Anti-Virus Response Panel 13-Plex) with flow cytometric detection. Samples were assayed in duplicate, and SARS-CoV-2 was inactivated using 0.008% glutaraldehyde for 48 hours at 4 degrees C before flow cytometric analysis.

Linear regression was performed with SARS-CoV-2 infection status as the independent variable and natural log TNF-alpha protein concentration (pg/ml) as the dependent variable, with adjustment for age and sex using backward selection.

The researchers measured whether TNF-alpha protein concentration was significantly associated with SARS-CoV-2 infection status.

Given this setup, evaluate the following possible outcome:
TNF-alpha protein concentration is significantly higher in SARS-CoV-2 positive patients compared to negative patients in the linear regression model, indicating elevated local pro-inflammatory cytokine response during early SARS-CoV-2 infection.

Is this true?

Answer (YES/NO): NO